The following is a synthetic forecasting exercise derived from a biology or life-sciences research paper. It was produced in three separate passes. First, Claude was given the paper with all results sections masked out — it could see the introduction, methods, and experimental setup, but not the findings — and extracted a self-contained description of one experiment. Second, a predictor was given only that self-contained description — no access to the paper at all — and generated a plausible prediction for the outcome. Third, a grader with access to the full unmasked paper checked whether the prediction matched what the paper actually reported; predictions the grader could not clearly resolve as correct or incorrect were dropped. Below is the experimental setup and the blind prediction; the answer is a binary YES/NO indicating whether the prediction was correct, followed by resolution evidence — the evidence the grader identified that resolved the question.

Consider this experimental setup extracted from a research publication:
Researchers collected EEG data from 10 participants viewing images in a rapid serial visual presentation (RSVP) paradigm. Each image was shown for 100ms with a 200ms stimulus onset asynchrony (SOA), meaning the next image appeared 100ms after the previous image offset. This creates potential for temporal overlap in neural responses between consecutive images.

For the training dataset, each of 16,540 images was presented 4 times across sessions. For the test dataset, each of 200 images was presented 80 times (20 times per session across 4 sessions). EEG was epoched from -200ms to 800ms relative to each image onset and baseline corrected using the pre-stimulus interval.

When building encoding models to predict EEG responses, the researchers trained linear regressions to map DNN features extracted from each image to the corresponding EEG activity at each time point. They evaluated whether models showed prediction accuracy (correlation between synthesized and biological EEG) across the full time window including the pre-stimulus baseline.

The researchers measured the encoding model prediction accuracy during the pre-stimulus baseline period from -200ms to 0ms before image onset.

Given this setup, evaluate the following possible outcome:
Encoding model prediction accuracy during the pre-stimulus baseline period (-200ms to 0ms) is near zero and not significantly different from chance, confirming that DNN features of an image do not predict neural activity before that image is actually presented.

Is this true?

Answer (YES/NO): YES